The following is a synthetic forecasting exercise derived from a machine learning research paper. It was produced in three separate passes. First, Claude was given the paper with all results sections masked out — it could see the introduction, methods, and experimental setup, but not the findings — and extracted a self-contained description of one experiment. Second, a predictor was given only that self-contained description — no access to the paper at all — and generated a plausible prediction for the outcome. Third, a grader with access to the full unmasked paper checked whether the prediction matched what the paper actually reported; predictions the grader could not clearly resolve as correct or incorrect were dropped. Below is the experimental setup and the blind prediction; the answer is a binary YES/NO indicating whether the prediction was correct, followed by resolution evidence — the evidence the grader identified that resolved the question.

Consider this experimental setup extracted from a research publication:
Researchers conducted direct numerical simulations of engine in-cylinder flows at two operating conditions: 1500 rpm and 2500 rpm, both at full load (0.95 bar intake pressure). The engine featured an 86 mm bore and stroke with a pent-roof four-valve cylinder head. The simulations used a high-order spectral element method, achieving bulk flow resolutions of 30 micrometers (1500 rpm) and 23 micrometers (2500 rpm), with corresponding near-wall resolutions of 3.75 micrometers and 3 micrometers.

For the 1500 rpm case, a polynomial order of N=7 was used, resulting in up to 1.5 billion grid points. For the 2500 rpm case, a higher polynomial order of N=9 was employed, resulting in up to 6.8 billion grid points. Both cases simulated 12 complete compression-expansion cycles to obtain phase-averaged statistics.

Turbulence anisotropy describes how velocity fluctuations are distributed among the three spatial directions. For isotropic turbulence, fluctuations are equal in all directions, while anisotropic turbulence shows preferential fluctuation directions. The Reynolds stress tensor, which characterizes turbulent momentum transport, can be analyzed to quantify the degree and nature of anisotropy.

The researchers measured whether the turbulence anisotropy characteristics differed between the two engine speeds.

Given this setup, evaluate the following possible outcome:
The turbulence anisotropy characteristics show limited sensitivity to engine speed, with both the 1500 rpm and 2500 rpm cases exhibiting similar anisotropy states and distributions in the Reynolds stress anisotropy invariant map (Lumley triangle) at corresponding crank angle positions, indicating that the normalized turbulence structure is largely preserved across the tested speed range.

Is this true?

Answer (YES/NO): NO